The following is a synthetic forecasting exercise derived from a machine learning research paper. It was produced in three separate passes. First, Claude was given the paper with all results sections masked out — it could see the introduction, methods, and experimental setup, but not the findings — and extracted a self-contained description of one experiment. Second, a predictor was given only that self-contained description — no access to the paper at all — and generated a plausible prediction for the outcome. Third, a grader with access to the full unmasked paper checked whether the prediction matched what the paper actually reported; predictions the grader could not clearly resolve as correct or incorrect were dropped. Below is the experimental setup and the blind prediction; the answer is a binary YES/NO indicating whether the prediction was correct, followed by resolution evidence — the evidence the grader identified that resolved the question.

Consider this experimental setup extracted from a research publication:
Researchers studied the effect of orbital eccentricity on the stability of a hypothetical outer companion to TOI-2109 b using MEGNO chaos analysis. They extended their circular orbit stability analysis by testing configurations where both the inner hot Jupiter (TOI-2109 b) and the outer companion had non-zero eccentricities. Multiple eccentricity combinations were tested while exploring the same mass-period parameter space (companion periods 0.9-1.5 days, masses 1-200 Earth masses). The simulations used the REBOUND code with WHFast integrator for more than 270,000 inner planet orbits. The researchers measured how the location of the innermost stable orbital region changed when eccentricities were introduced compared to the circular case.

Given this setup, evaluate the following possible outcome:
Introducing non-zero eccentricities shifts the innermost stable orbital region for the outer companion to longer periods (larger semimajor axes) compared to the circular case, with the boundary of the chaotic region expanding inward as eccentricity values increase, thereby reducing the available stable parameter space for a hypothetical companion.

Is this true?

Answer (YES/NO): YES